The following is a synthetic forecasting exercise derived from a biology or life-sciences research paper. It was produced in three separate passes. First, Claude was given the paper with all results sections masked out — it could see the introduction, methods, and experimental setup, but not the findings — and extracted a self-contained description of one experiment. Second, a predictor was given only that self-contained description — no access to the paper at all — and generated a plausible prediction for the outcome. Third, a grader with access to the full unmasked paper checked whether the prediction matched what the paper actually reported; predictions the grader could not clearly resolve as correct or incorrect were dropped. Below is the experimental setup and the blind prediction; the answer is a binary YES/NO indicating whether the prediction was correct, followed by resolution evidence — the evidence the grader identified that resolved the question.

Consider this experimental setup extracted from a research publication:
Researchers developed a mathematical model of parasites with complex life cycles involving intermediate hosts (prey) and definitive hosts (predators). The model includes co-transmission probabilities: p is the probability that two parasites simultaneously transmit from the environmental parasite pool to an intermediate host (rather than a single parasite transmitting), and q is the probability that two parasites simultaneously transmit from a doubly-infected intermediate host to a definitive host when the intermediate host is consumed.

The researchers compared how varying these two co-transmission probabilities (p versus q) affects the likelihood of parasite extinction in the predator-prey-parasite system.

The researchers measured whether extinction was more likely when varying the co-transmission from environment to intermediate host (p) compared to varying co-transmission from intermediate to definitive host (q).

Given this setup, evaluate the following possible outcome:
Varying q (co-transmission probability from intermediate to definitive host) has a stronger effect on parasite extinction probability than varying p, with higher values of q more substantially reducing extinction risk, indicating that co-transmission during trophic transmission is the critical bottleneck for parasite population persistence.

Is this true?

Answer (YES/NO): NO